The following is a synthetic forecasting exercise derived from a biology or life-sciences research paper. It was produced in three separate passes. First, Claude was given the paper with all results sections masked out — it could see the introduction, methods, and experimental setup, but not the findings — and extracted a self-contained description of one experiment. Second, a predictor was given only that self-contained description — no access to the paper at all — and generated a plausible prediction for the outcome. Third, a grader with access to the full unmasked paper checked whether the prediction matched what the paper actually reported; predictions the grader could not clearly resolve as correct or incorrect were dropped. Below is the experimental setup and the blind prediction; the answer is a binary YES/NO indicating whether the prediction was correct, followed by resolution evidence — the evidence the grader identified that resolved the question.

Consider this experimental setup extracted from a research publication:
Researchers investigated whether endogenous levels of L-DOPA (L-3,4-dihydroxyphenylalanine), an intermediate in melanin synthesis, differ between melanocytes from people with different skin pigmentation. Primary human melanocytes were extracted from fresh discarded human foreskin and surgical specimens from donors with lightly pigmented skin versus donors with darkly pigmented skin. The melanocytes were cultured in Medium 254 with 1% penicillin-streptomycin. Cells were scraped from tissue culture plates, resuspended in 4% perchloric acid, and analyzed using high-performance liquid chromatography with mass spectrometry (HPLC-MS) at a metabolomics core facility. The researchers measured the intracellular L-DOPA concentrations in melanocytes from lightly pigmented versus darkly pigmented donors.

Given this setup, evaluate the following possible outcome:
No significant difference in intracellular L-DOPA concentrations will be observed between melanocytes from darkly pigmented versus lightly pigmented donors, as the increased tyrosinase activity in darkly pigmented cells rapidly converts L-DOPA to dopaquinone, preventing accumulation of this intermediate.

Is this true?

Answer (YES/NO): NO